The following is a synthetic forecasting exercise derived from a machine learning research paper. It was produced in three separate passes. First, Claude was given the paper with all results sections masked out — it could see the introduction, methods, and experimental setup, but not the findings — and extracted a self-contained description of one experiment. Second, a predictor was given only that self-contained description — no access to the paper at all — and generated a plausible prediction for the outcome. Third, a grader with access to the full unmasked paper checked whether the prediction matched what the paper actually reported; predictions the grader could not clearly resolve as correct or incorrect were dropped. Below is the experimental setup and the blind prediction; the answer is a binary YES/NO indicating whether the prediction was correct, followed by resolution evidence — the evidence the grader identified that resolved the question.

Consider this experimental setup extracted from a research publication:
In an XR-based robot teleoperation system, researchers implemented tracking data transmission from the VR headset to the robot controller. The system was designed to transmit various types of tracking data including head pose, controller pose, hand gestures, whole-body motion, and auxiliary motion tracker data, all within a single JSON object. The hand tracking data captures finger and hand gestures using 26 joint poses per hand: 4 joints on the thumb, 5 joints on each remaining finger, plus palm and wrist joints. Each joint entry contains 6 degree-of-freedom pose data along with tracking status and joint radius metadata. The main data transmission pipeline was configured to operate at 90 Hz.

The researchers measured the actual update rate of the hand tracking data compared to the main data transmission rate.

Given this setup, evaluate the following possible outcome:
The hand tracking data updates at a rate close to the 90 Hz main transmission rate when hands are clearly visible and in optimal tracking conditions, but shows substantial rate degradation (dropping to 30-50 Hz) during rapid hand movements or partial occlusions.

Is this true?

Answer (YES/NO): NO